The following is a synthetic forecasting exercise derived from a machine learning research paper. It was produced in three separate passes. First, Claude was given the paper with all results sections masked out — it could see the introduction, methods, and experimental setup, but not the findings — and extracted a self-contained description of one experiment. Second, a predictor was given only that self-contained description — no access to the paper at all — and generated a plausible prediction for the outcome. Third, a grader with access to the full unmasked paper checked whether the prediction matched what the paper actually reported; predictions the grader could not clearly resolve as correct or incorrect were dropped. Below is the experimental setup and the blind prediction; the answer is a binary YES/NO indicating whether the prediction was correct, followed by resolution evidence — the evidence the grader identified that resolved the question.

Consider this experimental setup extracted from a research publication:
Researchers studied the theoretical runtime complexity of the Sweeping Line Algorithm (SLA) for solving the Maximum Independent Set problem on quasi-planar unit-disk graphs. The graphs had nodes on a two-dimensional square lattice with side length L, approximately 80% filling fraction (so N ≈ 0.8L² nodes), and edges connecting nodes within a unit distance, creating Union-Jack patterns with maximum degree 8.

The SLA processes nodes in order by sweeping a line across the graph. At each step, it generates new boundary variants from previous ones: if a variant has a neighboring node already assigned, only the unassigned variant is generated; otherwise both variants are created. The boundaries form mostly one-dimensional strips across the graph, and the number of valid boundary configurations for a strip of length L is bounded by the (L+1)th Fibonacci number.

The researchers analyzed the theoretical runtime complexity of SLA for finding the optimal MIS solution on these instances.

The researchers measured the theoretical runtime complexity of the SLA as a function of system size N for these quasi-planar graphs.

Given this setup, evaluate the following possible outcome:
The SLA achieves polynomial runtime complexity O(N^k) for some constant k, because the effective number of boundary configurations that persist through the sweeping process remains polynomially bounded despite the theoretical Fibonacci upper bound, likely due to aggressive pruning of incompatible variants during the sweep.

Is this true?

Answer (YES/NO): NO